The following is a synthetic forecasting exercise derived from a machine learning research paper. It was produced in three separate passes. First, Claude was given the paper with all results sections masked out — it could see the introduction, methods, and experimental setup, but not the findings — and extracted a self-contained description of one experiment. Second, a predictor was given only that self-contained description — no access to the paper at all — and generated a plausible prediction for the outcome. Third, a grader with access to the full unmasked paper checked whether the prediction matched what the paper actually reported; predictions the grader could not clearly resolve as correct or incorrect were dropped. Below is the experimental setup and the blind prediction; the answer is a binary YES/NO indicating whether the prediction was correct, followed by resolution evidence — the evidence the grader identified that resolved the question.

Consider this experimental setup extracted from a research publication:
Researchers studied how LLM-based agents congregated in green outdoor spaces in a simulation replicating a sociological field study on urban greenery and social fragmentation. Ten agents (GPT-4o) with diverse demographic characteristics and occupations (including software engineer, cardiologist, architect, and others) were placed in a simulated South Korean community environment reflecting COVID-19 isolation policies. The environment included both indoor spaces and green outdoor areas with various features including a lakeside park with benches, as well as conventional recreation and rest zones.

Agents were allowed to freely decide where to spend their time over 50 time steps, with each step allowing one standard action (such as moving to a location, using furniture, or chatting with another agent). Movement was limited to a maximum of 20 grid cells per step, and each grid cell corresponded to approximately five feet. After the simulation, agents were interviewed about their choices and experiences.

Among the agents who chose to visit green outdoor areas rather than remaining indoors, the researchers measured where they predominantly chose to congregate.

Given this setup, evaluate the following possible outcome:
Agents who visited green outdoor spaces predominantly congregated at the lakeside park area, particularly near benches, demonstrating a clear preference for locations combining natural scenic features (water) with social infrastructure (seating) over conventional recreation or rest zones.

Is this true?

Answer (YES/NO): YES